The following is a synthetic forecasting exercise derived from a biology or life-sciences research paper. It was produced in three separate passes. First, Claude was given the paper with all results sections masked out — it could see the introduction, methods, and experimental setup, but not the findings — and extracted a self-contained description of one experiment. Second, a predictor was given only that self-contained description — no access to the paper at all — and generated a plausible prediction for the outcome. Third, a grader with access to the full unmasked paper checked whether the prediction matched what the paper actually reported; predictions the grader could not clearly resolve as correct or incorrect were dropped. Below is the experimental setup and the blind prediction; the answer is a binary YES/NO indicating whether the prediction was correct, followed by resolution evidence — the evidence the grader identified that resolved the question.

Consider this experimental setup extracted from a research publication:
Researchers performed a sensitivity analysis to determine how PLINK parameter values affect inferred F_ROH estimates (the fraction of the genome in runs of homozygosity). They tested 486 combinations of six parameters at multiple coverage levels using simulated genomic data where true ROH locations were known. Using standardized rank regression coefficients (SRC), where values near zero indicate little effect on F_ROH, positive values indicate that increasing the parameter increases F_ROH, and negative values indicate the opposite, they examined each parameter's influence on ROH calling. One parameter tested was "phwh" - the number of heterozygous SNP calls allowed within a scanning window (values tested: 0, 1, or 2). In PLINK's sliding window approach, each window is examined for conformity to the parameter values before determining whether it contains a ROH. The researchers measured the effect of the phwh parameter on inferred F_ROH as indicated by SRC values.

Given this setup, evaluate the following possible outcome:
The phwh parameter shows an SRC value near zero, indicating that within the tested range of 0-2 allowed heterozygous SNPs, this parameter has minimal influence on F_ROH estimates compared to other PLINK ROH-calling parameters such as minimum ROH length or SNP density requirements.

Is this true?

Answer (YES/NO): NO